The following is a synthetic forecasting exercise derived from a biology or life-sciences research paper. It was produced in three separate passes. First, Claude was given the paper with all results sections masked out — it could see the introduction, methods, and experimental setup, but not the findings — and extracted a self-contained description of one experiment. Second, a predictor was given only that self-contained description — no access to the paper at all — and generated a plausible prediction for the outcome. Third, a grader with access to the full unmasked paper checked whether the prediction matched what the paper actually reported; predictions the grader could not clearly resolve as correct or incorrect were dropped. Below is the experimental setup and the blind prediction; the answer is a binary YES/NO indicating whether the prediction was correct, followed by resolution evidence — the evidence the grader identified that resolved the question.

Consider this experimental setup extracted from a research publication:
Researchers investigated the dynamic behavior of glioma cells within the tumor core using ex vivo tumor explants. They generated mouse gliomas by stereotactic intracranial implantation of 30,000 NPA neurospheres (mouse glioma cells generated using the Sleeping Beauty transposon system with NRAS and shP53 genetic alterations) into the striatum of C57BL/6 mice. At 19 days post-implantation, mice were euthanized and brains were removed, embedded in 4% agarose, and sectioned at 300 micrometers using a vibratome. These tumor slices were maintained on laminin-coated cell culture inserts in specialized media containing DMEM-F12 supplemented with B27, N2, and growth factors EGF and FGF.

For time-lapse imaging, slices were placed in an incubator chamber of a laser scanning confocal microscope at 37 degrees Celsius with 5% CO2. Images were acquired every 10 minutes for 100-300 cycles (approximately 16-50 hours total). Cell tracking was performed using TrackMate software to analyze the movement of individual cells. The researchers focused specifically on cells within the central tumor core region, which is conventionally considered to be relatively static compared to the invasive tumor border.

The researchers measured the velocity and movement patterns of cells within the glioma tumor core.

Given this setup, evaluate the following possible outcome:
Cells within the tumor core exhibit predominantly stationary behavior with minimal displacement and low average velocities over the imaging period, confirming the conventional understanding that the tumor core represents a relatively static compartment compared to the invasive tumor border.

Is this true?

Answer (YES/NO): NO